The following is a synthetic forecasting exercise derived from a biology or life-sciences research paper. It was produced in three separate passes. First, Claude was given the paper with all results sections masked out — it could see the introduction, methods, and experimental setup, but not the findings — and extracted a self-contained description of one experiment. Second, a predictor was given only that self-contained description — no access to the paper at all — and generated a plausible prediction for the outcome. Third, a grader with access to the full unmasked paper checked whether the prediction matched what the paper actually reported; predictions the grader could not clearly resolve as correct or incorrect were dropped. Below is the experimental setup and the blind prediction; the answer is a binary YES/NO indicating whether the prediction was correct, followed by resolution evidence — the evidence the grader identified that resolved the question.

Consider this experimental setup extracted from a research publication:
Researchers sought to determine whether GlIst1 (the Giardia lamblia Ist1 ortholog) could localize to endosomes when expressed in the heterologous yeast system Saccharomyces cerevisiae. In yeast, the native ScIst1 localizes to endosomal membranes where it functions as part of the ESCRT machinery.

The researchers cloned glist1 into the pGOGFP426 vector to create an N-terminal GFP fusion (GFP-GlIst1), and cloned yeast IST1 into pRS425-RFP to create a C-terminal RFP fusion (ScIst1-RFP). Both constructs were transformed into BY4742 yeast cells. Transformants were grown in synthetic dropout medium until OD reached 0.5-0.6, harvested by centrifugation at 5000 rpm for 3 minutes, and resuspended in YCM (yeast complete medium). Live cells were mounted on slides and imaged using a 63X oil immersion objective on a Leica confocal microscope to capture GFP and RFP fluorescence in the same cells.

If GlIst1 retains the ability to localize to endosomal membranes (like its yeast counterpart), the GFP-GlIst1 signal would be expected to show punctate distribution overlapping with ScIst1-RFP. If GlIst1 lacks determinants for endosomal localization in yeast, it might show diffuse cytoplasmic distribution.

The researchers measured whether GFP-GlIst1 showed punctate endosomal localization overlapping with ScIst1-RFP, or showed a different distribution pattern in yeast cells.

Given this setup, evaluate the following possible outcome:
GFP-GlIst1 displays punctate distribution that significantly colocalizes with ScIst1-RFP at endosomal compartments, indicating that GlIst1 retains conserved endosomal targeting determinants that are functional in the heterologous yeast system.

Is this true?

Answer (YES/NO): NO